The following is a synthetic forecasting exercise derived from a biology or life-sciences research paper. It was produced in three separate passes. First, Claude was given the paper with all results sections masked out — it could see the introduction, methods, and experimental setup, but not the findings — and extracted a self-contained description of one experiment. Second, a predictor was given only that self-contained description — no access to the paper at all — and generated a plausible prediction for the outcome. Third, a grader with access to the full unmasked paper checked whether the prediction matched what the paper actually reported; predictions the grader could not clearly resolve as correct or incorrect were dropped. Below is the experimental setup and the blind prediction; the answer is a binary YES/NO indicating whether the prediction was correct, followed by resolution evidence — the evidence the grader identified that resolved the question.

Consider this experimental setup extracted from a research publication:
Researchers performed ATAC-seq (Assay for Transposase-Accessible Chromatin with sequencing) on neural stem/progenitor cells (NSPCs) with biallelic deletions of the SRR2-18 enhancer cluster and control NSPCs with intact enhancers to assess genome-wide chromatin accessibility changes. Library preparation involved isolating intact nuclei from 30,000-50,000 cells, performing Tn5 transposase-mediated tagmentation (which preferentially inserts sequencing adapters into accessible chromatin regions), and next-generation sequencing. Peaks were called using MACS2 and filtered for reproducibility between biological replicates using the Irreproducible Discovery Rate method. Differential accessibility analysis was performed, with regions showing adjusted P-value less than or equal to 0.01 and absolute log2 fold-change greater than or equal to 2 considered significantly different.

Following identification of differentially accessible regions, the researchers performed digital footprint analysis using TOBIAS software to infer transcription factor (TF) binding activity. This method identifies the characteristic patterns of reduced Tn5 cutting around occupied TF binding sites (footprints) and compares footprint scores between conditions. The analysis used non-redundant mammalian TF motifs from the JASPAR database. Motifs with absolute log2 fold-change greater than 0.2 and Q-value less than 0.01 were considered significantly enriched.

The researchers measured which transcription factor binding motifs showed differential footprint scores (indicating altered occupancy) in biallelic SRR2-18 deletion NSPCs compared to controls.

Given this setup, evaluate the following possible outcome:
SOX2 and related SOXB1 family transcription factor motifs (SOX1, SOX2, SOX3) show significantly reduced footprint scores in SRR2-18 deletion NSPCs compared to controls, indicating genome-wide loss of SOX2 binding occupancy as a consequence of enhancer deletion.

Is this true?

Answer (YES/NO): NO